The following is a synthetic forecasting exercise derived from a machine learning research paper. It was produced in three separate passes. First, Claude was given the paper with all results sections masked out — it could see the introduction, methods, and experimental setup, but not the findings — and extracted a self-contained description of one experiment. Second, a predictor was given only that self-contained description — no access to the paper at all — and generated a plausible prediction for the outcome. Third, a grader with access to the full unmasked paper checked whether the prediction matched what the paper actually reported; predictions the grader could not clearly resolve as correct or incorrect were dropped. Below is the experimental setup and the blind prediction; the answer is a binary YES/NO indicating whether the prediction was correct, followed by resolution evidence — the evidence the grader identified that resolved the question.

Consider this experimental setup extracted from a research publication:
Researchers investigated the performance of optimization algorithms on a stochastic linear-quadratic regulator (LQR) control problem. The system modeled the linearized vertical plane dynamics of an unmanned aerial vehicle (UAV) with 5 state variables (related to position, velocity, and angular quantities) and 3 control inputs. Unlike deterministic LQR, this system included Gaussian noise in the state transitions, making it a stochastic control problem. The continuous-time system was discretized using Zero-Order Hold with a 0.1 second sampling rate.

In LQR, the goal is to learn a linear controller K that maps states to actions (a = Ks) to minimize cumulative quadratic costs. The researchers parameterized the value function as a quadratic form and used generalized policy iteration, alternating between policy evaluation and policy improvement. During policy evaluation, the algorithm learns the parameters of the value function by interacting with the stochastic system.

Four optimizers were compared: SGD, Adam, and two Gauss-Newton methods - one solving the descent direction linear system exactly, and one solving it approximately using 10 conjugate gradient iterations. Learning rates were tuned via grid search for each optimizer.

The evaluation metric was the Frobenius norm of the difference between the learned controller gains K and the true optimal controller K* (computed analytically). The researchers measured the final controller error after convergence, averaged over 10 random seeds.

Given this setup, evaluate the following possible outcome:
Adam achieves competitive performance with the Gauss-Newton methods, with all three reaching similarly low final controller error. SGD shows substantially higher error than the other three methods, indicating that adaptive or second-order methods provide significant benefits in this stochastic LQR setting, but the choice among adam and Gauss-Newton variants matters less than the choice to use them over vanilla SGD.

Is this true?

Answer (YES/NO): NO